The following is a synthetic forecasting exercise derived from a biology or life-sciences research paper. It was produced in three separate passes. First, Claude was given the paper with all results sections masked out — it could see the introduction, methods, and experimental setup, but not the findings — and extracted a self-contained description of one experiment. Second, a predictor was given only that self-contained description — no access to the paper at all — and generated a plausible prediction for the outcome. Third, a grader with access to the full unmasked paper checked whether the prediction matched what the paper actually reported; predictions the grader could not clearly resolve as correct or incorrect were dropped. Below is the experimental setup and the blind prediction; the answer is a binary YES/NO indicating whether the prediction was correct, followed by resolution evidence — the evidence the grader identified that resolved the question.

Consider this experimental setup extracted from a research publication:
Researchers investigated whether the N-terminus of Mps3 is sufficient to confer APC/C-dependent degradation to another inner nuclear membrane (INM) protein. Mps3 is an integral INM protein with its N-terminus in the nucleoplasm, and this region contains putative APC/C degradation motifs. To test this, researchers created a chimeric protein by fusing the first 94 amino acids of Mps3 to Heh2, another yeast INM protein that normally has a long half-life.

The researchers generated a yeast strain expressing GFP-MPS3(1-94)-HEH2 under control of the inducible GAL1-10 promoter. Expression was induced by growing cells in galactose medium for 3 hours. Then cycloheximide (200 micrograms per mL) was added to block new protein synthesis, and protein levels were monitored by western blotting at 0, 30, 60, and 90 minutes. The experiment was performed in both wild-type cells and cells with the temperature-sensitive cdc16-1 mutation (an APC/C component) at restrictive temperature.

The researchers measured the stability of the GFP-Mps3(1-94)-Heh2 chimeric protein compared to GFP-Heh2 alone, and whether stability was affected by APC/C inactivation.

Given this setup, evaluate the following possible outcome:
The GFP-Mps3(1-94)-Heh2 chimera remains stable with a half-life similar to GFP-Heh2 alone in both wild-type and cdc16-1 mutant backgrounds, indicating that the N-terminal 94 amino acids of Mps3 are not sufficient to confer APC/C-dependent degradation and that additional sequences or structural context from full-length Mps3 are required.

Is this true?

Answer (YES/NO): NO